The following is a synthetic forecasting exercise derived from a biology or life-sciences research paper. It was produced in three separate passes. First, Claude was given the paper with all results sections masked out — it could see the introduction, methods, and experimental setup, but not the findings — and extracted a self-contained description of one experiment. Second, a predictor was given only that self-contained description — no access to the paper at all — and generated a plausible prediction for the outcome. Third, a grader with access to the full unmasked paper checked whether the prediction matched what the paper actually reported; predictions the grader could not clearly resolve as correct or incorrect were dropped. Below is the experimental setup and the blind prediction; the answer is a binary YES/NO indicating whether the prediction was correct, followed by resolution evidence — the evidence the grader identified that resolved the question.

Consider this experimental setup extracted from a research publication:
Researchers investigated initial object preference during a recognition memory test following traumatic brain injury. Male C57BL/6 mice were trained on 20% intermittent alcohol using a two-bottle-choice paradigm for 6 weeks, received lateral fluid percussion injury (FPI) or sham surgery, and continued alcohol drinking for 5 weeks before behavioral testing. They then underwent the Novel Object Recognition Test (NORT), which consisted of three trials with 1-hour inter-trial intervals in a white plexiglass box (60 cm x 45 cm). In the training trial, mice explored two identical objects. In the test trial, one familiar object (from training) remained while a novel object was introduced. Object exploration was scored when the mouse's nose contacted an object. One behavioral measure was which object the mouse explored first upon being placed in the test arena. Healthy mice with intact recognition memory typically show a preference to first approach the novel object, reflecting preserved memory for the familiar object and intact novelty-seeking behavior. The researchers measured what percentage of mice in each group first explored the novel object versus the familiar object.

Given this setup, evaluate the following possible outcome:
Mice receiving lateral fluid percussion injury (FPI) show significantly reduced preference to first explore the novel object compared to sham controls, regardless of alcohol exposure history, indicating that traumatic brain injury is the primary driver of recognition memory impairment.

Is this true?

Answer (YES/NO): NO